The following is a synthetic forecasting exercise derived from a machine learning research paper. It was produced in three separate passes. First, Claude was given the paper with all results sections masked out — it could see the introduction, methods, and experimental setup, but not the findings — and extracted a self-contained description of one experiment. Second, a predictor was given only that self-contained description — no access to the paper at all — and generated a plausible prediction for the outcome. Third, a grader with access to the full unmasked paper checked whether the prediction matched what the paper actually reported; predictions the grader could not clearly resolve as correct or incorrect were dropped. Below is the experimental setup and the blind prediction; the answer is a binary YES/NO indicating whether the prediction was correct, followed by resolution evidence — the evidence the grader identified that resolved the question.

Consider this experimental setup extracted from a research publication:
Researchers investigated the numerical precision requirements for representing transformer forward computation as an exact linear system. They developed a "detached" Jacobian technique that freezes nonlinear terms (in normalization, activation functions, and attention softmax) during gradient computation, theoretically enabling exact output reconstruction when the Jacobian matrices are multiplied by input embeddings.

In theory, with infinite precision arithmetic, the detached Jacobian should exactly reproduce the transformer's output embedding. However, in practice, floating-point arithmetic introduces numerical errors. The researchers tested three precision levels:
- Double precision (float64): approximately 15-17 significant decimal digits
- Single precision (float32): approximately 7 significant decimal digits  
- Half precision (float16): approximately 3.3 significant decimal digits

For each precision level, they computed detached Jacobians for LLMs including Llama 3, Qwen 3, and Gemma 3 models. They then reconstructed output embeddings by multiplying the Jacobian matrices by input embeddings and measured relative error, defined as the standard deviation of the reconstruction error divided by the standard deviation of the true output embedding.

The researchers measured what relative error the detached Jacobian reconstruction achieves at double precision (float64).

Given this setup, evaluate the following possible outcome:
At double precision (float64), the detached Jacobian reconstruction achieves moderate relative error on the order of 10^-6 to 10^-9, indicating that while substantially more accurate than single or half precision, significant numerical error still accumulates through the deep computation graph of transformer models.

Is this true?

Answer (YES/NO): NO